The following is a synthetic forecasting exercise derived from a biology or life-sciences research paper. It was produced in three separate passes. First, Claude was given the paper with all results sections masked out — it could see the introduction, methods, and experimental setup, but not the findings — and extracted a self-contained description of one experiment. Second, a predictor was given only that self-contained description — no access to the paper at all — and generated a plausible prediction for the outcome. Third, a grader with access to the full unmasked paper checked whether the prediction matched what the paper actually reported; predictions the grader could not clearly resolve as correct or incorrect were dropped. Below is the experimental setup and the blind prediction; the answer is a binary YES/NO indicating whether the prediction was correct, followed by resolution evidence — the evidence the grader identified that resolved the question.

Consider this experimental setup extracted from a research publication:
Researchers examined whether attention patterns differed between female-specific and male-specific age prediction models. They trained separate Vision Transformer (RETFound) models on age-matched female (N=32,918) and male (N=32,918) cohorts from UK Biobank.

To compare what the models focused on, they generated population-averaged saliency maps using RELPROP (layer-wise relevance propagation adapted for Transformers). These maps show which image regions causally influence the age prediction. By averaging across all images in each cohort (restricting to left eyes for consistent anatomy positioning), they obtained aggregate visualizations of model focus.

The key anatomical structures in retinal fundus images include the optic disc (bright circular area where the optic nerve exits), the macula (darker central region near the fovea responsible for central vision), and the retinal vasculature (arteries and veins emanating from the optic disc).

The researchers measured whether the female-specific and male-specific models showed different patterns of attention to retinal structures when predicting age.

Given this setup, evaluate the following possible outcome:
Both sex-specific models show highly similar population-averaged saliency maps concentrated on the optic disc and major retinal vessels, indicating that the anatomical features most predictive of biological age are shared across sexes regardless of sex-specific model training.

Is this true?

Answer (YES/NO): NO